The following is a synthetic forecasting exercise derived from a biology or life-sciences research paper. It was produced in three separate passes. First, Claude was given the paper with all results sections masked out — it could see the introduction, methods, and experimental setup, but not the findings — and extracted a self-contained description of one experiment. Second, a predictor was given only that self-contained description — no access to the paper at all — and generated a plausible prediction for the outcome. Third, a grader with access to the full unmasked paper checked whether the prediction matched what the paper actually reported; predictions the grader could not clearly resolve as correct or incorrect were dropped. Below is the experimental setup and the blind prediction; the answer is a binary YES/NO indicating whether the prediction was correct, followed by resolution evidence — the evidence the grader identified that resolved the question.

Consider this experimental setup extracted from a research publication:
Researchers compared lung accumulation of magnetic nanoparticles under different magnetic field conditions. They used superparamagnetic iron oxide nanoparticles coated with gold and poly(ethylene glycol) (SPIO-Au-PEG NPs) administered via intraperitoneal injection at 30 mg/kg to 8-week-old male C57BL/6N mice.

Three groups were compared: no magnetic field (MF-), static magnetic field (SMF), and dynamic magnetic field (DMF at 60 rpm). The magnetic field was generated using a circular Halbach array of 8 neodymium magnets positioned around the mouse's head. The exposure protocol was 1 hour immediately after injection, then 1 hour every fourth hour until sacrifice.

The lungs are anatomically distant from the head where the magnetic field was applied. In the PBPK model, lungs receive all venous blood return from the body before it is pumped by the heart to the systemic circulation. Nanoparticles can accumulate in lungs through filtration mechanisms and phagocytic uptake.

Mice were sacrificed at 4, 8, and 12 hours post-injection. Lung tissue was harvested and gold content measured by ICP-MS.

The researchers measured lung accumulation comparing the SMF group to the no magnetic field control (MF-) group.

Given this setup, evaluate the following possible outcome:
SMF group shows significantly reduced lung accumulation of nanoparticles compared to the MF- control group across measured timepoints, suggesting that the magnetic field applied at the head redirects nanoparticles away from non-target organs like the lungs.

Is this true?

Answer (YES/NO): NO